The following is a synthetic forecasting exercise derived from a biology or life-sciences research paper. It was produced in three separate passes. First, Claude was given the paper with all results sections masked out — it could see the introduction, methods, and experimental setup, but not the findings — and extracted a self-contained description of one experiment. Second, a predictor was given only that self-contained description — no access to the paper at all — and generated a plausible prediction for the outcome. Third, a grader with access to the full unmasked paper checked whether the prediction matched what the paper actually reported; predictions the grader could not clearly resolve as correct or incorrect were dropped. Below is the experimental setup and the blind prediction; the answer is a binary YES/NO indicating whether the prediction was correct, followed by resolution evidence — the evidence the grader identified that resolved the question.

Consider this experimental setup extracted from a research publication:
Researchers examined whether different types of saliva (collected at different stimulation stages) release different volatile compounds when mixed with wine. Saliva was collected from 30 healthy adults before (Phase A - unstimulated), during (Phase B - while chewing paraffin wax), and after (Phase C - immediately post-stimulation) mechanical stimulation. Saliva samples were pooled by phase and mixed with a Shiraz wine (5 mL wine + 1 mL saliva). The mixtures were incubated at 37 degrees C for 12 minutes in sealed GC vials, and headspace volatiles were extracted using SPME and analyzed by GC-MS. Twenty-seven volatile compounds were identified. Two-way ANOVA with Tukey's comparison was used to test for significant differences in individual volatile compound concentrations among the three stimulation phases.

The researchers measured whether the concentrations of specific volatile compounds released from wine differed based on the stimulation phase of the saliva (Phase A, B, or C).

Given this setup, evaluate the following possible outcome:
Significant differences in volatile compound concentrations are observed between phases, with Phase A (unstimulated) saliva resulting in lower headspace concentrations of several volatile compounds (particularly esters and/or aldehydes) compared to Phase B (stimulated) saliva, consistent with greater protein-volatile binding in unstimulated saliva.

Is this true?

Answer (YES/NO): YES